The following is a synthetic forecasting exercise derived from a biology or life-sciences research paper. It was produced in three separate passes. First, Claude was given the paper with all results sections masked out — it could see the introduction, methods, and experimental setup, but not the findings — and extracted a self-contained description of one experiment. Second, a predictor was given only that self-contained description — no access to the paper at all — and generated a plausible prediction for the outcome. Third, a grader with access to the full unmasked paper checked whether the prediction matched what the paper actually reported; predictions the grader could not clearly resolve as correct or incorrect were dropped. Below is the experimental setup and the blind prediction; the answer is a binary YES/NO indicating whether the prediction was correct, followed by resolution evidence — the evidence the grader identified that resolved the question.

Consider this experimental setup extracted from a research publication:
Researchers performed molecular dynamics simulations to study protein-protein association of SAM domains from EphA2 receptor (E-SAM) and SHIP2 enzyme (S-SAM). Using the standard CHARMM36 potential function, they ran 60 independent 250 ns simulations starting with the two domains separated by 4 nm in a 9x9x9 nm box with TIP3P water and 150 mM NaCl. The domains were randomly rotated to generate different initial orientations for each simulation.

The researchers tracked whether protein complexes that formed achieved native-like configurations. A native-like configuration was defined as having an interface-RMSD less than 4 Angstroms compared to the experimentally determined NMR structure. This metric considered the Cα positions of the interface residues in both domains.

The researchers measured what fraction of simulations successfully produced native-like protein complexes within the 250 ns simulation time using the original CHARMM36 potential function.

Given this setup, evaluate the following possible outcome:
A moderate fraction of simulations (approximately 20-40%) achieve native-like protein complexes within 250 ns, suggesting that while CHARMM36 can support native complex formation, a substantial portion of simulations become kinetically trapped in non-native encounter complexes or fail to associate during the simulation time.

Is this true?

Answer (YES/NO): NO